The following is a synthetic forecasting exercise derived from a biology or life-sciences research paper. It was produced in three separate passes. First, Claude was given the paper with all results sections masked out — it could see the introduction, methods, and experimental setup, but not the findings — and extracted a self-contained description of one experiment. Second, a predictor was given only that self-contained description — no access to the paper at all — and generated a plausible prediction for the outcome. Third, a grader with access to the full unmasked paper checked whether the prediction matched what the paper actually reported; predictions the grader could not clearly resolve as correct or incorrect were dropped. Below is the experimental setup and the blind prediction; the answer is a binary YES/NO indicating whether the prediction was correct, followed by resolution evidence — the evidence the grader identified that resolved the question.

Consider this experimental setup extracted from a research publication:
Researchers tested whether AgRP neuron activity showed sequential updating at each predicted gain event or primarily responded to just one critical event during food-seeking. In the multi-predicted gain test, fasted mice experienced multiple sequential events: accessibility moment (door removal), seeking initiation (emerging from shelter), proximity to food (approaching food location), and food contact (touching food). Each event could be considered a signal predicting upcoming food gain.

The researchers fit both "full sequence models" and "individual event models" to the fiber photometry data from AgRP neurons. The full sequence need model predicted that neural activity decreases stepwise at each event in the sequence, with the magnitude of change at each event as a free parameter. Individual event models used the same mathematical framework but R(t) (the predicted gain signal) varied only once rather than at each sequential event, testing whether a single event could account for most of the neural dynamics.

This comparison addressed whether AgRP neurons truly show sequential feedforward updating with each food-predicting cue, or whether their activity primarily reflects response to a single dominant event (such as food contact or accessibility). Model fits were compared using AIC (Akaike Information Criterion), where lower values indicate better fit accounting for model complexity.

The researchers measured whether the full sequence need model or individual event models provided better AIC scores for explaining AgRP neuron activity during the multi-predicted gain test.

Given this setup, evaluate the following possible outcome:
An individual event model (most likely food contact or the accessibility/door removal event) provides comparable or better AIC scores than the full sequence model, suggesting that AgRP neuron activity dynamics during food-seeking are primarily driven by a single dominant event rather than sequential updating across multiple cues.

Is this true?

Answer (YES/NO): NO